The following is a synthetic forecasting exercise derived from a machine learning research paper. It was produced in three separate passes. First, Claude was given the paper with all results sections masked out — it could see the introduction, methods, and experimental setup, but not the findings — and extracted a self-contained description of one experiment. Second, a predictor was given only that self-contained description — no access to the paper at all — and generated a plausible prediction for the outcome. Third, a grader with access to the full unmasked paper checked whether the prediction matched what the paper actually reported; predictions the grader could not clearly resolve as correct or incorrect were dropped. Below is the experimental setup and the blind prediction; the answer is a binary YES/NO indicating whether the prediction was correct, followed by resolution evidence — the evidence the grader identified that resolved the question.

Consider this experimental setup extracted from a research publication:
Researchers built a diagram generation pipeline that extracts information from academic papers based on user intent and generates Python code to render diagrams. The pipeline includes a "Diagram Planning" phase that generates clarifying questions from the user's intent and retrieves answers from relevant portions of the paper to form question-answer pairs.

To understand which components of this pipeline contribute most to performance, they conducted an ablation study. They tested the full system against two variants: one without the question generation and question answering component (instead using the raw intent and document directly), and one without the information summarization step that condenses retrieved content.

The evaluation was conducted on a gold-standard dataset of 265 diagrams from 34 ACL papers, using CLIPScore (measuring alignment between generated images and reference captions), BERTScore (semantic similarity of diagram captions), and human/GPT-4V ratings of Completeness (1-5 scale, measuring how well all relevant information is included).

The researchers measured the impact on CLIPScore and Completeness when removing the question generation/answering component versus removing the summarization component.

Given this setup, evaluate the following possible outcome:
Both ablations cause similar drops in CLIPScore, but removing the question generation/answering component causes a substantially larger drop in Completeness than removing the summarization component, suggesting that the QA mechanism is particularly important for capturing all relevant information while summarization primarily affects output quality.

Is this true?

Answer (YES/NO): NO